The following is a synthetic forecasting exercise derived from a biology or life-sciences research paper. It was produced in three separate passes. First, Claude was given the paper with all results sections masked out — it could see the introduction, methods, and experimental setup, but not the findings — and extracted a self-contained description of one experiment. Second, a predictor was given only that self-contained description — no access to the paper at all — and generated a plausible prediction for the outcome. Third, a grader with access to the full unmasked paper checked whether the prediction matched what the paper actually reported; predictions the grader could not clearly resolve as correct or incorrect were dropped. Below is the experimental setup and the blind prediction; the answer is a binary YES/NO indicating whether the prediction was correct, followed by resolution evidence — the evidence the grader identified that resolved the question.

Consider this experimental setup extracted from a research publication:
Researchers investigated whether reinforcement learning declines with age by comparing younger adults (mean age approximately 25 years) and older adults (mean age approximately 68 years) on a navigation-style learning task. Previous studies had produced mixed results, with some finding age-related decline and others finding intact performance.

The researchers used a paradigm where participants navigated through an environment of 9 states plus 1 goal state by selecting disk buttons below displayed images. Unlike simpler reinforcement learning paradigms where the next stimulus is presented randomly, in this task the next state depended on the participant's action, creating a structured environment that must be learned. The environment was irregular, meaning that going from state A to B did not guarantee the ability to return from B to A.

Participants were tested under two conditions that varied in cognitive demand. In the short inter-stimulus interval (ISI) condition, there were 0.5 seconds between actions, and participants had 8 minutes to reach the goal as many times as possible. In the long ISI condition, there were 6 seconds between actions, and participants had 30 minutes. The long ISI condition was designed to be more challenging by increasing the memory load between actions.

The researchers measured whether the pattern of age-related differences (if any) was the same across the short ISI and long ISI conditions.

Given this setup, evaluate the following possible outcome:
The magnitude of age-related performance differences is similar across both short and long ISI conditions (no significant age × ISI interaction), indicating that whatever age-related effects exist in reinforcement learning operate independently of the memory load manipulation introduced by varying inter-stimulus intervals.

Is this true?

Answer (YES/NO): NO